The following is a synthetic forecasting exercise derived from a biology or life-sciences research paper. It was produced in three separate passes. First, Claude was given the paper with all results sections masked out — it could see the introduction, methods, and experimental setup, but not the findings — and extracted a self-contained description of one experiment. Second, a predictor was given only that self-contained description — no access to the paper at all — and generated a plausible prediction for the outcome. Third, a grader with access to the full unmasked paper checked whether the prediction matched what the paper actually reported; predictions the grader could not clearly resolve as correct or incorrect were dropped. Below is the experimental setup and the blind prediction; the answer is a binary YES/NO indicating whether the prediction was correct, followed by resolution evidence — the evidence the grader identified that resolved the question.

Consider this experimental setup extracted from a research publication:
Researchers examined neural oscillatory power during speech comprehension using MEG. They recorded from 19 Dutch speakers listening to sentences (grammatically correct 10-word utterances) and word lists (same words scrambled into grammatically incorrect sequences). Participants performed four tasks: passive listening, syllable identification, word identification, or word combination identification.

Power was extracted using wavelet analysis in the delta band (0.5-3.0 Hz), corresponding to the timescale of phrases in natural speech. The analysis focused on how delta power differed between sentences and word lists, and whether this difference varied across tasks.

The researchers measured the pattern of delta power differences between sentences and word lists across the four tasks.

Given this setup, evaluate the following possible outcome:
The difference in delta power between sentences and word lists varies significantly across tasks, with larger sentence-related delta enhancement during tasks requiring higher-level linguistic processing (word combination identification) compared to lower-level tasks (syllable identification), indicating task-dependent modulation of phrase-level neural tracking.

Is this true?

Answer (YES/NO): NO